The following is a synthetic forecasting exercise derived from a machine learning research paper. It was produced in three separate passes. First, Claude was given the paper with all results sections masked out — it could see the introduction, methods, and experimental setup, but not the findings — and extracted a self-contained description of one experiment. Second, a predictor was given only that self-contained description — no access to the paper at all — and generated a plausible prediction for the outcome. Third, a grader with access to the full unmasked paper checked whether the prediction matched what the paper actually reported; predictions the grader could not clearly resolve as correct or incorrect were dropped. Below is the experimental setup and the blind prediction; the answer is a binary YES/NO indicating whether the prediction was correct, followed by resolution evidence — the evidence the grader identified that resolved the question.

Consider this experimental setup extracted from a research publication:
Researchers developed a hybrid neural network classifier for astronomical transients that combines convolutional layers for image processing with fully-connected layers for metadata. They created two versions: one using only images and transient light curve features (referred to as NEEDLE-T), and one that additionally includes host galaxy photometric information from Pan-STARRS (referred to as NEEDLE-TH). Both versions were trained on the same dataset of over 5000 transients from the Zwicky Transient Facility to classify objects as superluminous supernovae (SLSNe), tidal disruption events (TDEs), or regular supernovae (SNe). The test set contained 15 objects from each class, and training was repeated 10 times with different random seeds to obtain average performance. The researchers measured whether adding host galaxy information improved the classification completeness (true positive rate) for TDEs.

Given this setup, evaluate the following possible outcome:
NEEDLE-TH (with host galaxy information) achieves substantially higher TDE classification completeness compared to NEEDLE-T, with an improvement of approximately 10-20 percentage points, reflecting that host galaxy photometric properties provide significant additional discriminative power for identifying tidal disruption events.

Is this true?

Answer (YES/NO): YES